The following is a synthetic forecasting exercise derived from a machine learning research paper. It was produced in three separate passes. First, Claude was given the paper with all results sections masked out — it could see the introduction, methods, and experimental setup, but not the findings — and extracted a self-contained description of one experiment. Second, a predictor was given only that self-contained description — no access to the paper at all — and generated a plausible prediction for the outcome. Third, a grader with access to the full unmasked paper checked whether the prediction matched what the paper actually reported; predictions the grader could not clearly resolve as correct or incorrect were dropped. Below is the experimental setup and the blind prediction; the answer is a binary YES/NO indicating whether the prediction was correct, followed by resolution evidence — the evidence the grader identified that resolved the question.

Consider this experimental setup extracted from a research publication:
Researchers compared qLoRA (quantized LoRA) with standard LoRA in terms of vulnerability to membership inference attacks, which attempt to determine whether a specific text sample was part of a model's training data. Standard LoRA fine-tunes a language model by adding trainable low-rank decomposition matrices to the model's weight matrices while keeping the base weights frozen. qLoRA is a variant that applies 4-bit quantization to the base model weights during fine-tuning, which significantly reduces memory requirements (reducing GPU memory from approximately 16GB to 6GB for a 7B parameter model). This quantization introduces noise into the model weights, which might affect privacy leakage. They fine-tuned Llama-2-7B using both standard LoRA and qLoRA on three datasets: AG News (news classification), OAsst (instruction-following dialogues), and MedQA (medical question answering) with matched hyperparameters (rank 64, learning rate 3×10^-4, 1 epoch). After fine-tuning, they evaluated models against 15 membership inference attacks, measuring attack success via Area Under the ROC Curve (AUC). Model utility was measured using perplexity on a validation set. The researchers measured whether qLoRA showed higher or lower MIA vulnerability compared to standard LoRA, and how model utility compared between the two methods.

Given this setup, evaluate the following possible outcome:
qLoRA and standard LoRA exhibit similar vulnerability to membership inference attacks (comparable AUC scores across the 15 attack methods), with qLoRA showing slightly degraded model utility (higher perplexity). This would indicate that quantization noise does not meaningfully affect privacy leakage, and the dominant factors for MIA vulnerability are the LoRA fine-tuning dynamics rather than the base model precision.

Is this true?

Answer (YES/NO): NO